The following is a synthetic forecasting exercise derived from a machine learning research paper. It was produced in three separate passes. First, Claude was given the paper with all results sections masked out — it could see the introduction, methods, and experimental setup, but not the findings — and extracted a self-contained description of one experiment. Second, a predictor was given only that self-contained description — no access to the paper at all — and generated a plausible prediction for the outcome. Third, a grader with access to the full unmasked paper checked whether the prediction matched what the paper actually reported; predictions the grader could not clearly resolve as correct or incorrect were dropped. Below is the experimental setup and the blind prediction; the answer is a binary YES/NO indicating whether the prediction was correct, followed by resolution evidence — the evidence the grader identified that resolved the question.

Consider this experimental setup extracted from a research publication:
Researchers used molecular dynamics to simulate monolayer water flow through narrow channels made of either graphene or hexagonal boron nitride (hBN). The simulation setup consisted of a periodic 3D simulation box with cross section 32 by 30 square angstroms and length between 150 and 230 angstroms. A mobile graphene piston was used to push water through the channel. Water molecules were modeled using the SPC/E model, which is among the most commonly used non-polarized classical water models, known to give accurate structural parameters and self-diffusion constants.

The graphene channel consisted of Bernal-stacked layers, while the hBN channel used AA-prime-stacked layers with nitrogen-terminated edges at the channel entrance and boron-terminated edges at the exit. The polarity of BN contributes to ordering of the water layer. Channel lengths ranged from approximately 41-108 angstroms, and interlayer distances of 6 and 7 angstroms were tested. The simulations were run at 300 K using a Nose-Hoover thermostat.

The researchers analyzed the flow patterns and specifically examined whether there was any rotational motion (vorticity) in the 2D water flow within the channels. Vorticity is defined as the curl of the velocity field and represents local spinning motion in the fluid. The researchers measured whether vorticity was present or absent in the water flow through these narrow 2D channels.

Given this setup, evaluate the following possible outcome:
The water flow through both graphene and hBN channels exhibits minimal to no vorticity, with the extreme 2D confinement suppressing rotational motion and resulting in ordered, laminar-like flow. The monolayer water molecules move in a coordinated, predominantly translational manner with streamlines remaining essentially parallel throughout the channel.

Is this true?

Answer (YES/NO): YES